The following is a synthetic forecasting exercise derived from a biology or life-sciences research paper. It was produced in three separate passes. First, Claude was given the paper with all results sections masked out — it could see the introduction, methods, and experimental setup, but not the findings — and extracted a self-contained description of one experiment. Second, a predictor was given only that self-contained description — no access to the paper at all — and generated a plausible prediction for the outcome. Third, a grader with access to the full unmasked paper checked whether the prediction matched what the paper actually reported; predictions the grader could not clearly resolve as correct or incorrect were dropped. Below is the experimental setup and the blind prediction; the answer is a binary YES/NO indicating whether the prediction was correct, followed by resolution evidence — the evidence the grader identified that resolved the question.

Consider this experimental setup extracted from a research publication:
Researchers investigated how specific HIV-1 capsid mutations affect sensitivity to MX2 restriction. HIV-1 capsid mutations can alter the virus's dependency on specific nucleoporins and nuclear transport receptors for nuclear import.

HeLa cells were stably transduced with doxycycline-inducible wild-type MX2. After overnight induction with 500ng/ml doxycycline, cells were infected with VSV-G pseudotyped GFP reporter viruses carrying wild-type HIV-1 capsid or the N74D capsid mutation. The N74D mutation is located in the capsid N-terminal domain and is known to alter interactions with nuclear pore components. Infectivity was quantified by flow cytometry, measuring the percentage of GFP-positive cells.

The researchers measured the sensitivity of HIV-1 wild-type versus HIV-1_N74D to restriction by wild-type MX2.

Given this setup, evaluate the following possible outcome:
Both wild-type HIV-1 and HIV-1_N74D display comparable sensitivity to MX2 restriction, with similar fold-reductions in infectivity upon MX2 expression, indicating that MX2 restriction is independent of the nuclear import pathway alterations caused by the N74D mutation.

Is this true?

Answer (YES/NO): NO